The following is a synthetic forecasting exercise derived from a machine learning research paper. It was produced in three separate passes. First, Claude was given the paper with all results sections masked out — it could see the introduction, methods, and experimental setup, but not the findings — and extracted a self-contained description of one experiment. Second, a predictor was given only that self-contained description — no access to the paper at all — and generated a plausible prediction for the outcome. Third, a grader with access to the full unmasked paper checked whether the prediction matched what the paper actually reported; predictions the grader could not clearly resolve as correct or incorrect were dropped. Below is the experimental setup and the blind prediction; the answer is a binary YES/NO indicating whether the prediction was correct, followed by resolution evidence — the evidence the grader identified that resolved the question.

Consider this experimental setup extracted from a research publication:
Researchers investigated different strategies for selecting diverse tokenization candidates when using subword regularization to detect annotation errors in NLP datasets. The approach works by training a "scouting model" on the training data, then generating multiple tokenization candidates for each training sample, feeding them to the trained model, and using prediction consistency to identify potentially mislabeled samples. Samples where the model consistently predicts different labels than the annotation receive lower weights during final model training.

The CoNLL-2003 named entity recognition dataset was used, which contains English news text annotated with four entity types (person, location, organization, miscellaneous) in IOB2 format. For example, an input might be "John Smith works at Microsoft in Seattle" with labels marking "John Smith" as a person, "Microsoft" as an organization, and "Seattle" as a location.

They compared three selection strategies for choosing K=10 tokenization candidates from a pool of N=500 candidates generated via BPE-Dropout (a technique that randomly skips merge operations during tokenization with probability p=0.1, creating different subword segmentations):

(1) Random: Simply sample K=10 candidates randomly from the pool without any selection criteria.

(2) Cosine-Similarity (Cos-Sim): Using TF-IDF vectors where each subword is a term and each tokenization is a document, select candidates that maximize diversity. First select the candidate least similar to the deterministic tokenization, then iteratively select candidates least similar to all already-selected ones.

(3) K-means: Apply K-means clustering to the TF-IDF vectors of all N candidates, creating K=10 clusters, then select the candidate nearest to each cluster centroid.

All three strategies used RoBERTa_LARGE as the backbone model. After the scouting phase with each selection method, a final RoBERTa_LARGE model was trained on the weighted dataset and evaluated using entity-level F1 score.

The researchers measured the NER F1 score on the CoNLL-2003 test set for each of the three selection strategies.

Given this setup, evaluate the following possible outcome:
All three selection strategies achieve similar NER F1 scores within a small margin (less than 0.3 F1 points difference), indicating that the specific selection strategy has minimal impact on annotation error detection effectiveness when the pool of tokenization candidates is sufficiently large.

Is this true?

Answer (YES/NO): NO